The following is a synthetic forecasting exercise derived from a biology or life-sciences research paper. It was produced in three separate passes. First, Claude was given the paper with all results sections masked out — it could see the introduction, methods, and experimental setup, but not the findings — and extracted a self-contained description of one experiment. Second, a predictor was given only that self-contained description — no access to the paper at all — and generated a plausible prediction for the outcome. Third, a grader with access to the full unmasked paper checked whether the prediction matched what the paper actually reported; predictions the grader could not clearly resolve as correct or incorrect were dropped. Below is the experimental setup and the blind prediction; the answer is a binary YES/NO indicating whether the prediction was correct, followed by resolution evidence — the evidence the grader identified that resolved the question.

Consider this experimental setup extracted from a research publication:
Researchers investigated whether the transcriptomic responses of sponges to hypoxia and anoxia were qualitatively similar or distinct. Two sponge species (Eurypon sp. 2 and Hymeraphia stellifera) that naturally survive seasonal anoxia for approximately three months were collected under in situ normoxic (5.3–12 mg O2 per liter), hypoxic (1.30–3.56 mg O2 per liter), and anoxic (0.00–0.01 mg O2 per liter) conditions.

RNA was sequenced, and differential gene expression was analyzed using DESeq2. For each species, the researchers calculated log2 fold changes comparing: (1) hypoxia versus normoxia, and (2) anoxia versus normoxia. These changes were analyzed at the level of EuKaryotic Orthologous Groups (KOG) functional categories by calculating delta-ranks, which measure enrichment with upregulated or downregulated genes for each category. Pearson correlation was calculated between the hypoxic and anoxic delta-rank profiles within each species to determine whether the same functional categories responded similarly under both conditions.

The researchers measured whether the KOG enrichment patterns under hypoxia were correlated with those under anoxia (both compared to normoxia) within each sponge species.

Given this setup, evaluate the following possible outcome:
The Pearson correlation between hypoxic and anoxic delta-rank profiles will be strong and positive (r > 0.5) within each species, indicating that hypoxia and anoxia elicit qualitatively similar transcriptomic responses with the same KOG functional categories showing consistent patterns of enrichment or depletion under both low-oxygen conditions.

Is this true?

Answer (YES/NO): NO